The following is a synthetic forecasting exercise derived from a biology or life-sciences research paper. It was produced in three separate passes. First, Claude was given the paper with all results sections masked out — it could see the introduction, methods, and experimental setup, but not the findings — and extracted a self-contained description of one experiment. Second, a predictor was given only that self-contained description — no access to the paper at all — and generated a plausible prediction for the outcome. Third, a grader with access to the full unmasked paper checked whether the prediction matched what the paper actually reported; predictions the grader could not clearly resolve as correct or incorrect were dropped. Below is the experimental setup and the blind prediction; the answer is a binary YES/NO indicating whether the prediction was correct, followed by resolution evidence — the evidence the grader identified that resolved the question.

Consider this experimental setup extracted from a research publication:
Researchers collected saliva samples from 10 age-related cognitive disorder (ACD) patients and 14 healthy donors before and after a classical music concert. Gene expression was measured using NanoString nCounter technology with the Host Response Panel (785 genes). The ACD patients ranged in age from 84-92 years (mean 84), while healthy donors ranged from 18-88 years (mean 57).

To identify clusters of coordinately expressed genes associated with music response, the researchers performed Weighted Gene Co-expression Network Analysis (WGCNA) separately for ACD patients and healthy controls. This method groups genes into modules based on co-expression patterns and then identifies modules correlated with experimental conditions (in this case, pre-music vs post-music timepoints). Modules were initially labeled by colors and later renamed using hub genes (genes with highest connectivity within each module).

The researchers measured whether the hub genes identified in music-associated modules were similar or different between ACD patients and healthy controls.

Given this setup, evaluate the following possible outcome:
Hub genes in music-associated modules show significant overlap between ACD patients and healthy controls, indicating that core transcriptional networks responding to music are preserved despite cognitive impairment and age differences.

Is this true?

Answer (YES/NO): NO